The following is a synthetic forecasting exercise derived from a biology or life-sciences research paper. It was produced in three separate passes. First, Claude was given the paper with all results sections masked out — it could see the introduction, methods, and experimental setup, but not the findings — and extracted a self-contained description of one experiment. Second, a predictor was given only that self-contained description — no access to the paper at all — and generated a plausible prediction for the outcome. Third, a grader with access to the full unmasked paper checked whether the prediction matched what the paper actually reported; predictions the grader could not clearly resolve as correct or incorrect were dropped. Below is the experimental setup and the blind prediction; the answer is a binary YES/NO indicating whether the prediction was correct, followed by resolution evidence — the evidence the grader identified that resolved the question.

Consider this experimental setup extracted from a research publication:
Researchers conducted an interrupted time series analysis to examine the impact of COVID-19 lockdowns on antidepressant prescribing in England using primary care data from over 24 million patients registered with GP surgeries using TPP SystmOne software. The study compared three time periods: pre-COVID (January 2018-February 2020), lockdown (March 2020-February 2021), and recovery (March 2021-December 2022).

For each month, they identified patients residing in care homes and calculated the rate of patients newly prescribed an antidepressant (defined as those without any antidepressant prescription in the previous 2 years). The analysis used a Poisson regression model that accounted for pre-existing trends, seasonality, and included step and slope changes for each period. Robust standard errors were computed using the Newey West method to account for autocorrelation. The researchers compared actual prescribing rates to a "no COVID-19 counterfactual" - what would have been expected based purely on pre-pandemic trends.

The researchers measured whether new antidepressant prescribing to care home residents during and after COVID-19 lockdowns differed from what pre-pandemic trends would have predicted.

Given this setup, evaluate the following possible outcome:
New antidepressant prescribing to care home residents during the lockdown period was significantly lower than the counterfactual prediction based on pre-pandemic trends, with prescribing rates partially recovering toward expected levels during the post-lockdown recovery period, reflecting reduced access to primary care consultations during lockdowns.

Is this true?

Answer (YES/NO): NO